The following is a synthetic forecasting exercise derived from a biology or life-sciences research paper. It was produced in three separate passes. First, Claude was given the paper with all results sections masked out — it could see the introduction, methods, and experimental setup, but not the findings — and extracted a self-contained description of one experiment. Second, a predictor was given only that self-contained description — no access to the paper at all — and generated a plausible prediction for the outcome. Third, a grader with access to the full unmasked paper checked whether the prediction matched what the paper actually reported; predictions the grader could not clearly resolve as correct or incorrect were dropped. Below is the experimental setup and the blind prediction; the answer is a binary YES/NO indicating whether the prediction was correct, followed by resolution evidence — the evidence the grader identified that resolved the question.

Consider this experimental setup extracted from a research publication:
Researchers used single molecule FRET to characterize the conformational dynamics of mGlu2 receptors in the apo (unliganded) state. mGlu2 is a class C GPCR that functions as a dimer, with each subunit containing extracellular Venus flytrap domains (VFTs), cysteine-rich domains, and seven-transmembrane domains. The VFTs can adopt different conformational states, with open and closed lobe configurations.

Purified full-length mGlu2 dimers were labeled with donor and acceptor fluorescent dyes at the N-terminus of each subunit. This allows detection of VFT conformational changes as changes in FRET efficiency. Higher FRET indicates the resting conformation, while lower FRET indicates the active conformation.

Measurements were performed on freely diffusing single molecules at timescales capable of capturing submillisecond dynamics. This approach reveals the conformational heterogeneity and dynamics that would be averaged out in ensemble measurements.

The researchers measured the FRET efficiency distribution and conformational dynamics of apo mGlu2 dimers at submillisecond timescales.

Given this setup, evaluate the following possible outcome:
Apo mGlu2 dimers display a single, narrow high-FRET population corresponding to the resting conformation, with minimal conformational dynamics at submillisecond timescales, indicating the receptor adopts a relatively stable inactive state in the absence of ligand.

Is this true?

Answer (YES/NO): NO